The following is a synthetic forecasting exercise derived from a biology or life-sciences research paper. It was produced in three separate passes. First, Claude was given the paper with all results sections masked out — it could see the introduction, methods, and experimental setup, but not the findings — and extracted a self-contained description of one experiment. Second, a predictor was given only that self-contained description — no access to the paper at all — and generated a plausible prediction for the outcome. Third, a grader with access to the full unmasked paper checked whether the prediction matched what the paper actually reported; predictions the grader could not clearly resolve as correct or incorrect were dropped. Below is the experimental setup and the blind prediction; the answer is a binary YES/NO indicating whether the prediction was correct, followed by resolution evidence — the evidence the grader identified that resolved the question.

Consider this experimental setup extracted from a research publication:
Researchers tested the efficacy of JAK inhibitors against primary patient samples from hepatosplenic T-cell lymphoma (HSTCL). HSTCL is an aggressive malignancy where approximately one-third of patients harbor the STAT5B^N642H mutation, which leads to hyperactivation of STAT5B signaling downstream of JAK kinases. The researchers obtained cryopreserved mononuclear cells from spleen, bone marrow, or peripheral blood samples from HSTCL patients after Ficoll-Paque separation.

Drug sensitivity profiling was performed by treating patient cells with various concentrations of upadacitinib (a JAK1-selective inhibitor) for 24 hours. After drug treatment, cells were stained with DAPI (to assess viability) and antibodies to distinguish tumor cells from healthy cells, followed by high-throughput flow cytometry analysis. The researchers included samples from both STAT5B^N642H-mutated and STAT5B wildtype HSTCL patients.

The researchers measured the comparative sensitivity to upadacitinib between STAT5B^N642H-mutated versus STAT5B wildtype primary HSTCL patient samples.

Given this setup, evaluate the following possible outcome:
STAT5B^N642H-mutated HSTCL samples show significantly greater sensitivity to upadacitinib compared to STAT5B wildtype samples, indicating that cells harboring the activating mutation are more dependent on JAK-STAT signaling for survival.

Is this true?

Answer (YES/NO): YES